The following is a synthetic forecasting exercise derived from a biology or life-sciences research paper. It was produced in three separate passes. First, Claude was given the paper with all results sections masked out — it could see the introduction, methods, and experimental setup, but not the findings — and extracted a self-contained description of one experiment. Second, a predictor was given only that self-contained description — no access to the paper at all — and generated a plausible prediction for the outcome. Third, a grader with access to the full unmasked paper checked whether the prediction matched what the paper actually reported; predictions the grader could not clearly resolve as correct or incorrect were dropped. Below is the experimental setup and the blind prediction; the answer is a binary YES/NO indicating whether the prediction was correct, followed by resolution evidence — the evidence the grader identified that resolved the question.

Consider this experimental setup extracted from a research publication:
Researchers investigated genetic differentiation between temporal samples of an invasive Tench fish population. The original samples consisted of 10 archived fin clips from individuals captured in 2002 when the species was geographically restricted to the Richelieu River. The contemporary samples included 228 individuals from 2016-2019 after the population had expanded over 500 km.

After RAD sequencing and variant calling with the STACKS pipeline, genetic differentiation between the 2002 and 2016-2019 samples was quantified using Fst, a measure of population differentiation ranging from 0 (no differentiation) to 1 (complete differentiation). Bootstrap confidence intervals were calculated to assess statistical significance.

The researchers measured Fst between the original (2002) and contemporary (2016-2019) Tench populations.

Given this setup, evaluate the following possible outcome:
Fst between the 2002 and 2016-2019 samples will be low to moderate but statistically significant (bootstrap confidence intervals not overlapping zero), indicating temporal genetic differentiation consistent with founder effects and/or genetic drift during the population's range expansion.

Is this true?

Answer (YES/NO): YES